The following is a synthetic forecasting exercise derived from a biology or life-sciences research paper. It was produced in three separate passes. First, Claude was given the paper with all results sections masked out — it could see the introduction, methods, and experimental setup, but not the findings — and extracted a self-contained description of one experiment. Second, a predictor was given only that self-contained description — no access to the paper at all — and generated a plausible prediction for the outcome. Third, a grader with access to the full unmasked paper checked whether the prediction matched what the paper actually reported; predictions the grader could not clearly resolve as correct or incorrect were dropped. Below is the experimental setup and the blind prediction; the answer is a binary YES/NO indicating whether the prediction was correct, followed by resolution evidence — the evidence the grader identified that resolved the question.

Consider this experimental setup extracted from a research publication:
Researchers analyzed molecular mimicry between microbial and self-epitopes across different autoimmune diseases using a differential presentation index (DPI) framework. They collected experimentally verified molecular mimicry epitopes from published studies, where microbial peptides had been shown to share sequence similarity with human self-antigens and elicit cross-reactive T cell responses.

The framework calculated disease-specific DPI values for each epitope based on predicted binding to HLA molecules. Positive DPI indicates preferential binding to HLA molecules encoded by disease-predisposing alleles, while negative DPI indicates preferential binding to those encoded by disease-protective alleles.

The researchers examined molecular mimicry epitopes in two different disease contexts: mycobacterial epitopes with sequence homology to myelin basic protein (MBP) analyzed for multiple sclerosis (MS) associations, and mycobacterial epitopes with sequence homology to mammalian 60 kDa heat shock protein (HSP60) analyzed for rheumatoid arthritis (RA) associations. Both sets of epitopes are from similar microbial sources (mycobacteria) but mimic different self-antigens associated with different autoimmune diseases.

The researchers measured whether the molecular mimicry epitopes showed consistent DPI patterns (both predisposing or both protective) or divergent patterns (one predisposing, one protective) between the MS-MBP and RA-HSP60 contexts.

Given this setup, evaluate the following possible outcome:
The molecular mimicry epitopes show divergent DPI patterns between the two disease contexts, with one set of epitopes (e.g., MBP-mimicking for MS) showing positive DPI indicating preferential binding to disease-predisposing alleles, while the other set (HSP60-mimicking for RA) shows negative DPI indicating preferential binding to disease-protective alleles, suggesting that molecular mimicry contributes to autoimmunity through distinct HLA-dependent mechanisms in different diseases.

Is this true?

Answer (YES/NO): YES